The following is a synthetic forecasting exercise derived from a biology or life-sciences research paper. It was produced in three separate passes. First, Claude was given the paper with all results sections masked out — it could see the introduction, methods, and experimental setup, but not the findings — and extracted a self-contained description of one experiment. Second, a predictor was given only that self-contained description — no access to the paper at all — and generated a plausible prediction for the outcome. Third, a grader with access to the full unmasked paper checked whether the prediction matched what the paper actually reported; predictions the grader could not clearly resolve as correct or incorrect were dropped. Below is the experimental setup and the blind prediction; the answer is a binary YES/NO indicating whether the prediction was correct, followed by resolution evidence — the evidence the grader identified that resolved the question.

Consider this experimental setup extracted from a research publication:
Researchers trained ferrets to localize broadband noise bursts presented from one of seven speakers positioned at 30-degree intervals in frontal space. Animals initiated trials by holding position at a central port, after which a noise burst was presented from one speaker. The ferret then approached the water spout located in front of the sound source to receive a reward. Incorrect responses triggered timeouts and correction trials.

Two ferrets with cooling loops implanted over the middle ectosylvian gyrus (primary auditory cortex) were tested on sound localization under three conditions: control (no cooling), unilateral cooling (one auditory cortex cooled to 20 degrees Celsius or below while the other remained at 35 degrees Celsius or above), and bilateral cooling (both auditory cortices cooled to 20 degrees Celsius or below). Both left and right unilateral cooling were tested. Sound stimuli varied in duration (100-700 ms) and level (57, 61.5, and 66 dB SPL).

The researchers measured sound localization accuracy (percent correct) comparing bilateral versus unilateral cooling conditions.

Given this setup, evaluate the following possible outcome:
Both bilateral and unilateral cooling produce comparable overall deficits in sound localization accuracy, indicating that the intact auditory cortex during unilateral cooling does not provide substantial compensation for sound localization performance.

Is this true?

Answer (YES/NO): NO